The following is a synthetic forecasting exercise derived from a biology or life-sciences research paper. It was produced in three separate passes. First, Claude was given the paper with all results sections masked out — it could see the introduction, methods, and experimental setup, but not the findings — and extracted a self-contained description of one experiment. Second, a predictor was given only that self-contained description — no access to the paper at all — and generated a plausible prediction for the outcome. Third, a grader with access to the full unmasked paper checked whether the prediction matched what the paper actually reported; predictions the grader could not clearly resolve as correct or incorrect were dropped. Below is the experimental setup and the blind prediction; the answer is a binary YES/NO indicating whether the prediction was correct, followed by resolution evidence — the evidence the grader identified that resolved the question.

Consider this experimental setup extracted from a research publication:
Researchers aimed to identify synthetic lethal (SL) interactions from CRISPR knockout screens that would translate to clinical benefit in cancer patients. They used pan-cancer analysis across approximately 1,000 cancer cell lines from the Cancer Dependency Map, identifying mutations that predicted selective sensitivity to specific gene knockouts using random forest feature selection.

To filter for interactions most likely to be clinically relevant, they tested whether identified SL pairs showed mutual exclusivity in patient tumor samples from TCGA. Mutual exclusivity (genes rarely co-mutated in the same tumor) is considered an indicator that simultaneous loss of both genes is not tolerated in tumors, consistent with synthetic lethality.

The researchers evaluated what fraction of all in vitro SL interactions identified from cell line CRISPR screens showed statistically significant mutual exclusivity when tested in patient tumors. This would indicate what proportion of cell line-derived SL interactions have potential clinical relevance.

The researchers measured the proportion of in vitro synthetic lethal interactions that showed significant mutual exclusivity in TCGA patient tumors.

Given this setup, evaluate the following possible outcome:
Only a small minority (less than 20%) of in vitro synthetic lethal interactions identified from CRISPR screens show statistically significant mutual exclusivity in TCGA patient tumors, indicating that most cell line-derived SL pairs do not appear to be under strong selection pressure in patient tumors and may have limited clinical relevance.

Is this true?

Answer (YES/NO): YES